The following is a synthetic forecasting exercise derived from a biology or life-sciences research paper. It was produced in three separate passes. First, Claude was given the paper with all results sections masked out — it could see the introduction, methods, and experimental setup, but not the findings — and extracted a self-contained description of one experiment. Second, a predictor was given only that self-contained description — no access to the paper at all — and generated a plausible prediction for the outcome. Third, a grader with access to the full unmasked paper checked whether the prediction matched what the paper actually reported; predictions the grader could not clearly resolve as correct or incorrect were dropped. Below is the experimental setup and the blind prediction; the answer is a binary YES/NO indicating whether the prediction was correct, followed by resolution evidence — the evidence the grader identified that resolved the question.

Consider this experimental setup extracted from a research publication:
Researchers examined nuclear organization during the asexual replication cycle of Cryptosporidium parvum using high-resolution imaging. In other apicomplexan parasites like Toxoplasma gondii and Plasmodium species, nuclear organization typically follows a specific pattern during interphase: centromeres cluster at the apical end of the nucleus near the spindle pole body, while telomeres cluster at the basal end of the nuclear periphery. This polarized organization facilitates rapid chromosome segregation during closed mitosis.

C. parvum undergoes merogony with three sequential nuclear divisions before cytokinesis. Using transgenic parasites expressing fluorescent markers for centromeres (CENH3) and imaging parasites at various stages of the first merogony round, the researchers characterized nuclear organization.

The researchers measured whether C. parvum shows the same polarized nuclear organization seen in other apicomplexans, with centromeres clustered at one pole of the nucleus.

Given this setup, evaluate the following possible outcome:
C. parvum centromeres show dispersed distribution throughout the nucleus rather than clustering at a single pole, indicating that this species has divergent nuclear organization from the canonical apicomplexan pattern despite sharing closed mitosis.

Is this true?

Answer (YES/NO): NO